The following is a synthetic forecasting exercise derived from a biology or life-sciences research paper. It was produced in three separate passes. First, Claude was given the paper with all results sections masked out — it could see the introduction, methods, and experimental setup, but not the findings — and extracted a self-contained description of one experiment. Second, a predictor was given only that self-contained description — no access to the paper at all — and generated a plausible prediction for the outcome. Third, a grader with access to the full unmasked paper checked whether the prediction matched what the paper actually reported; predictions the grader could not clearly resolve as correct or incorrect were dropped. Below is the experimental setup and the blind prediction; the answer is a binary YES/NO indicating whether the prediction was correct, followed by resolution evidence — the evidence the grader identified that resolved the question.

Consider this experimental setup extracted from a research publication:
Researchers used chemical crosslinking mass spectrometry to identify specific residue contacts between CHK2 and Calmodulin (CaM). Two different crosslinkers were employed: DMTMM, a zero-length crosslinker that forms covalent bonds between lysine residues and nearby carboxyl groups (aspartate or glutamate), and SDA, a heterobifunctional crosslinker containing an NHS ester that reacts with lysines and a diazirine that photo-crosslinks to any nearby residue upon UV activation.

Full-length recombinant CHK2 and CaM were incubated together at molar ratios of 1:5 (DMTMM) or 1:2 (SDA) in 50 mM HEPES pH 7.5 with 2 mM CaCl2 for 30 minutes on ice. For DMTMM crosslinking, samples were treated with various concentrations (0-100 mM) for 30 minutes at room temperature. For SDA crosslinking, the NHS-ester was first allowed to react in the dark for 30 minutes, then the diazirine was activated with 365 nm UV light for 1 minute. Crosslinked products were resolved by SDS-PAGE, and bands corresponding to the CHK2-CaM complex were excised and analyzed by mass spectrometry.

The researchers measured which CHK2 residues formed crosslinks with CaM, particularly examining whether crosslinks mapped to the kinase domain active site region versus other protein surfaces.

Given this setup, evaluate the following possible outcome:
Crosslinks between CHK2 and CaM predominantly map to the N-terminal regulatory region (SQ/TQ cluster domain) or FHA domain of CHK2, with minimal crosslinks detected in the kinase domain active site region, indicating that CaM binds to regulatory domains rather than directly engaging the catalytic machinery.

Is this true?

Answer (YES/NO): NO